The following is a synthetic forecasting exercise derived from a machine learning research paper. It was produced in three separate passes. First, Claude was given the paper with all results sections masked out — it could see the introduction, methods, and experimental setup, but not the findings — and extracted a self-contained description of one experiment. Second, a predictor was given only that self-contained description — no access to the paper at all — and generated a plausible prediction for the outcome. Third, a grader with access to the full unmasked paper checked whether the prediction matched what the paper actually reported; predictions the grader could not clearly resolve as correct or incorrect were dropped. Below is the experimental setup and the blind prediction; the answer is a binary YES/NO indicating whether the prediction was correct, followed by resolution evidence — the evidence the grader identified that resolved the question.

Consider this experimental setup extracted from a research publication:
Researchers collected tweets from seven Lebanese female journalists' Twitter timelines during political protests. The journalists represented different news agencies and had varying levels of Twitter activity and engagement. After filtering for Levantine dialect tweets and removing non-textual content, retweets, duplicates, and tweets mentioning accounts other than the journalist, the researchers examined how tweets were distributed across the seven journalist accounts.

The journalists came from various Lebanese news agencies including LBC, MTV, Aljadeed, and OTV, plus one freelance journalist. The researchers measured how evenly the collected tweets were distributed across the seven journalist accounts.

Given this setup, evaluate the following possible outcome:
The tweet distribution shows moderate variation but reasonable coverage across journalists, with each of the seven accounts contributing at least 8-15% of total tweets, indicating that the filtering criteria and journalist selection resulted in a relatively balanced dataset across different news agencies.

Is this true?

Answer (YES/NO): NO